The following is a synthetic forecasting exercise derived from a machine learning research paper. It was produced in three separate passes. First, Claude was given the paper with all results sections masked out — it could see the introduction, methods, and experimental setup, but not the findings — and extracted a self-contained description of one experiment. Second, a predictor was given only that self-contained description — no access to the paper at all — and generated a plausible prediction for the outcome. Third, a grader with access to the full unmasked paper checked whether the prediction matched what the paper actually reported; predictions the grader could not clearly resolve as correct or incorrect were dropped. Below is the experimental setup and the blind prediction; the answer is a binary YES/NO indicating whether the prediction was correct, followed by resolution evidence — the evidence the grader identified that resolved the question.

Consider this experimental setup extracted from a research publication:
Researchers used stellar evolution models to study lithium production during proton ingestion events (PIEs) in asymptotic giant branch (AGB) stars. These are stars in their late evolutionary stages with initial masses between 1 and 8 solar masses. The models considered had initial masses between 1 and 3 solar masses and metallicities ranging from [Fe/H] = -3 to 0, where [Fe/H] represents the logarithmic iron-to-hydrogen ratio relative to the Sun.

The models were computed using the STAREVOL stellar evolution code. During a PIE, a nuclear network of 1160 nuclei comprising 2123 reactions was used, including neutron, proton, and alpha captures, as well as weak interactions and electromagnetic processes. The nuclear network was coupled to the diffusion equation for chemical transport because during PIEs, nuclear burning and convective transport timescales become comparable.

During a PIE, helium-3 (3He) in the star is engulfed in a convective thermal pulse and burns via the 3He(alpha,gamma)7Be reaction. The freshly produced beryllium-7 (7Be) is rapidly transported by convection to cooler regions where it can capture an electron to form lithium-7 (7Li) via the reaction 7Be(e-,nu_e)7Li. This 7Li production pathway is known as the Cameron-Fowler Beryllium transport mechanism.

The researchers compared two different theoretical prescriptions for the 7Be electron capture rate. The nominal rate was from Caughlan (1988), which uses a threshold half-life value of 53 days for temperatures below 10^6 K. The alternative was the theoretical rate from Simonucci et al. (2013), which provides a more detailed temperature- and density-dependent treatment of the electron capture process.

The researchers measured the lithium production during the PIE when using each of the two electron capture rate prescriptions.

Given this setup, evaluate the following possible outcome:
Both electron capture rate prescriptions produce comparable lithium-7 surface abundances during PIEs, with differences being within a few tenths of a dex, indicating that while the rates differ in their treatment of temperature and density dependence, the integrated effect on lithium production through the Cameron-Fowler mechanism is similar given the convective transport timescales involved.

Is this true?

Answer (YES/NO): YES